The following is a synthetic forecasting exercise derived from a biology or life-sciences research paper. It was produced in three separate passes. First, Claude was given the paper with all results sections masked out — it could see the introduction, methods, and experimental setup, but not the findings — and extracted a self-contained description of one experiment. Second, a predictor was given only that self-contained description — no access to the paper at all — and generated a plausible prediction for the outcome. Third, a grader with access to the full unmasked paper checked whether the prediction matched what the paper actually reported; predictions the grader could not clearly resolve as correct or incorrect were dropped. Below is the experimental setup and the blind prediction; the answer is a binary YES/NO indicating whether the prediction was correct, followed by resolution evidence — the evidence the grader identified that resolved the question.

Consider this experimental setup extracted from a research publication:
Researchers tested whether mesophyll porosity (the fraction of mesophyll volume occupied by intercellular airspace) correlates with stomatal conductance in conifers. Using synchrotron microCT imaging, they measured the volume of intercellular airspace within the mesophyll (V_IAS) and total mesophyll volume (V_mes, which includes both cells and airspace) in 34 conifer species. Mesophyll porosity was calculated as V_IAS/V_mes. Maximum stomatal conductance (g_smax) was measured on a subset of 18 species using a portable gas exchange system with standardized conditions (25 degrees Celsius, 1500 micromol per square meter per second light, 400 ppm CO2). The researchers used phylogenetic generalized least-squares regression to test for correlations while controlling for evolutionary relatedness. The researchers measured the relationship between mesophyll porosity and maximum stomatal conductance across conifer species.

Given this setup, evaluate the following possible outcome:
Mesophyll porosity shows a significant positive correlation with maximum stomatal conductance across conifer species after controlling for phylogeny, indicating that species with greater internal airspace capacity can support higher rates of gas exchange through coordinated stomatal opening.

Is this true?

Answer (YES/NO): NO